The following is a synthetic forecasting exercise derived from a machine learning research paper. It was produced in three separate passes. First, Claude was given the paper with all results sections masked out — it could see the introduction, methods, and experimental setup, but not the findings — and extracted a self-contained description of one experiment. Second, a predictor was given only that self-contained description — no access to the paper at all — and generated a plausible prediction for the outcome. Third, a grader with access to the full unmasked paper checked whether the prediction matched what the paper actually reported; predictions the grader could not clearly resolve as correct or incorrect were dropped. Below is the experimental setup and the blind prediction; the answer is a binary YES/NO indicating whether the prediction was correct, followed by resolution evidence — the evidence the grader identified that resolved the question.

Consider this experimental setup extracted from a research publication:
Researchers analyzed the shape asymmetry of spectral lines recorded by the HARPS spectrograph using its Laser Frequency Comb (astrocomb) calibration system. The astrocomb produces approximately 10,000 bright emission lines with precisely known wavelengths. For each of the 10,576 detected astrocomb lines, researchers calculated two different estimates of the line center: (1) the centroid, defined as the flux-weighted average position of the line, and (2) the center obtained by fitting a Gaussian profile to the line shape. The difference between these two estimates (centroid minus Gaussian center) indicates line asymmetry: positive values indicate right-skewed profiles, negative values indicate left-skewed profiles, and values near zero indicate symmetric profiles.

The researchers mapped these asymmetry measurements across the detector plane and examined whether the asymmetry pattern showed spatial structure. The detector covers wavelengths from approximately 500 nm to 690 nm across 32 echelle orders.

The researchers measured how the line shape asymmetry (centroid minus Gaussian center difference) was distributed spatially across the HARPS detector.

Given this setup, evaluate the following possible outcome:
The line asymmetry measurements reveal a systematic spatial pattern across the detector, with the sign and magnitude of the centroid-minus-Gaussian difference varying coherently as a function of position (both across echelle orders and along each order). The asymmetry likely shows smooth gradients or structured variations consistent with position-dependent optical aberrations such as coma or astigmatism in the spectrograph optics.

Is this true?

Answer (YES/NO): YES